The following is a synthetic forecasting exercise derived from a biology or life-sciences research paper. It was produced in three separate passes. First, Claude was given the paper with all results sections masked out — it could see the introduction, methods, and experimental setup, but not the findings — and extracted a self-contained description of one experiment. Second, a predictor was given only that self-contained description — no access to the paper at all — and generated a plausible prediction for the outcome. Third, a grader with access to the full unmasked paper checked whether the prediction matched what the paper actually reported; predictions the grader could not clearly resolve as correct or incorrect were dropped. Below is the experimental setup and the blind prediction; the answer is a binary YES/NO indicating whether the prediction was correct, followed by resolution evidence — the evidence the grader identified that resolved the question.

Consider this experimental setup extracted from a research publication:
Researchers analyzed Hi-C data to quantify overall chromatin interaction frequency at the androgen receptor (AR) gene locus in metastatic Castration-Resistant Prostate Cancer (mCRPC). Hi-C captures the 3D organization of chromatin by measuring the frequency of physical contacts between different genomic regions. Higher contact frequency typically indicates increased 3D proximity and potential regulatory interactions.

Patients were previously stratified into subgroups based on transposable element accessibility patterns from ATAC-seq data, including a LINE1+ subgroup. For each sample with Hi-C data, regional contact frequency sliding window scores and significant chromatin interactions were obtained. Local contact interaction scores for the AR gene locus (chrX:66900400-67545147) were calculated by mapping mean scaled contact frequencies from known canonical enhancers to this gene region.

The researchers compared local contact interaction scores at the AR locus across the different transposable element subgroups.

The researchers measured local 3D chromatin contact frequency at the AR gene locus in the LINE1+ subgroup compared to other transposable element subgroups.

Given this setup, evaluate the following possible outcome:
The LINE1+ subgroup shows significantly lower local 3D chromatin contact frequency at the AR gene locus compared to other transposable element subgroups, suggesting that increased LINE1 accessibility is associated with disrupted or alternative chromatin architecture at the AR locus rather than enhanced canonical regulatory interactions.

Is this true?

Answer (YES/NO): YES